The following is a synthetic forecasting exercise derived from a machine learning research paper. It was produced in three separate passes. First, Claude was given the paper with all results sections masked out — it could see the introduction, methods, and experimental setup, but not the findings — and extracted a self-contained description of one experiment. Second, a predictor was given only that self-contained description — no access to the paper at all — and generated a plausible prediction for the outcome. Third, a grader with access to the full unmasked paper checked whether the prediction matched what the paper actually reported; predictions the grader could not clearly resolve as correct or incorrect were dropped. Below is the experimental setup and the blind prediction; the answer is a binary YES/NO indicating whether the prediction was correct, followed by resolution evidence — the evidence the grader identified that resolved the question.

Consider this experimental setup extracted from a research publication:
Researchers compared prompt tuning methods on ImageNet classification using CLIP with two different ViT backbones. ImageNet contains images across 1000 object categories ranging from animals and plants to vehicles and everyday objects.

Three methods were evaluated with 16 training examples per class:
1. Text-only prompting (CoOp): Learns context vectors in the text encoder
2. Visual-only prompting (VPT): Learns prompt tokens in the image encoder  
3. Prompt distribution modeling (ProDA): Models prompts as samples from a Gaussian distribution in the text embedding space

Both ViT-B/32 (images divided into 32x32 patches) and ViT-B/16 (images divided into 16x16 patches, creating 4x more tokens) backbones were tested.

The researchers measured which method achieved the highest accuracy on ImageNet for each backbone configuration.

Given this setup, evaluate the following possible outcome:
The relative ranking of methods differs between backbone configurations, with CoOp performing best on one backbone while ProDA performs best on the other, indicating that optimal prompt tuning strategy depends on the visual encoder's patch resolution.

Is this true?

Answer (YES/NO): NO